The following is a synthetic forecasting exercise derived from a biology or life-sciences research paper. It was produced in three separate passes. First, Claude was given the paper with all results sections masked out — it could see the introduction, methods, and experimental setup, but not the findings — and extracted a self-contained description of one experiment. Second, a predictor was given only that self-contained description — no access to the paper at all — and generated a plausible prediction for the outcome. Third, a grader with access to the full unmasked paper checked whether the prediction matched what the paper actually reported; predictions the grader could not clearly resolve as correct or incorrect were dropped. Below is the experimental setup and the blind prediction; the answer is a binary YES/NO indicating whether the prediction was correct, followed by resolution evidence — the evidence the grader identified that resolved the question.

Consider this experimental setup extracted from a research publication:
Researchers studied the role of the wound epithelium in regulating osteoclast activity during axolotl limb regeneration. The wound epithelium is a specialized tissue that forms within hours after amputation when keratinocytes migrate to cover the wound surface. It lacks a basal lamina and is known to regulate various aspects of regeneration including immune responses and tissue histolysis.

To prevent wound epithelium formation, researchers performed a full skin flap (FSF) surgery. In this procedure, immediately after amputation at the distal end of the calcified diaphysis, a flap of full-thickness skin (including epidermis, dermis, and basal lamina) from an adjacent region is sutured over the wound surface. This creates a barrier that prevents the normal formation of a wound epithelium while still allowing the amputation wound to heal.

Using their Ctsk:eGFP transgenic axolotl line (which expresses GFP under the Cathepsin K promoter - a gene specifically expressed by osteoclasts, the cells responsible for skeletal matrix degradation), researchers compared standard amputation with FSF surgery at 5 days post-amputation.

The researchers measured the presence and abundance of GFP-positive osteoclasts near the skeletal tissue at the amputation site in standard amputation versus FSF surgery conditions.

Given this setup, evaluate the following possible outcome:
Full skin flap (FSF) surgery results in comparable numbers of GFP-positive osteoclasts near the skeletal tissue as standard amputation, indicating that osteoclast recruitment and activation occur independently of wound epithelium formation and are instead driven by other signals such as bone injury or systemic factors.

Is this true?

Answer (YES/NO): NO